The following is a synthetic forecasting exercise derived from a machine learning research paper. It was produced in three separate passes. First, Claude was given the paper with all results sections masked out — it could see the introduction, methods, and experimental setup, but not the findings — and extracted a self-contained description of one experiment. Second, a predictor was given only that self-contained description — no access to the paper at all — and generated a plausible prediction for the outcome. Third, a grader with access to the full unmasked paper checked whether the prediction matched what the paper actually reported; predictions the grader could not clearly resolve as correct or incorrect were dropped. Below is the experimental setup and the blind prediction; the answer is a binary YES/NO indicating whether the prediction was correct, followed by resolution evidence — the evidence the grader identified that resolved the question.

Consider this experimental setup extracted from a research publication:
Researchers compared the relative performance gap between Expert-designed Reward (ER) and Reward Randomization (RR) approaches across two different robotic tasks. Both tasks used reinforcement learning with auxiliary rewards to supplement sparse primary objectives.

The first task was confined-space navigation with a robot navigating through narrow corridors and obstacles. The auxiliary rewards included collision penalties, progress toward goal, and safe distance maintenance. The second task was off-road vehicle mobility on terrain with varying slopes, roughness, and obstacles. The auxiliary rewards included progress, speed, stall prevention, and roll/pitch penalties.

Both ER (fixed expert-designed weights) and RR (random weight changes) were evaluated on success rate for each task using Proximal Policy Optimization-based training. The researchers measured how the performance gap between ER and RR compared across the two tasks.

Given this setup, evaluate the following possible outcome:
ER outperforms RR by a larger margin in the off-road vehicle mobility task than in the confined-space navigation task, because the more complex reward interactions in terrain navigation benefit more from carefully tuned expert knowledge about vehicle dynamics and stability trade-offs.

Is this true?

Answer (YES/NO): YES